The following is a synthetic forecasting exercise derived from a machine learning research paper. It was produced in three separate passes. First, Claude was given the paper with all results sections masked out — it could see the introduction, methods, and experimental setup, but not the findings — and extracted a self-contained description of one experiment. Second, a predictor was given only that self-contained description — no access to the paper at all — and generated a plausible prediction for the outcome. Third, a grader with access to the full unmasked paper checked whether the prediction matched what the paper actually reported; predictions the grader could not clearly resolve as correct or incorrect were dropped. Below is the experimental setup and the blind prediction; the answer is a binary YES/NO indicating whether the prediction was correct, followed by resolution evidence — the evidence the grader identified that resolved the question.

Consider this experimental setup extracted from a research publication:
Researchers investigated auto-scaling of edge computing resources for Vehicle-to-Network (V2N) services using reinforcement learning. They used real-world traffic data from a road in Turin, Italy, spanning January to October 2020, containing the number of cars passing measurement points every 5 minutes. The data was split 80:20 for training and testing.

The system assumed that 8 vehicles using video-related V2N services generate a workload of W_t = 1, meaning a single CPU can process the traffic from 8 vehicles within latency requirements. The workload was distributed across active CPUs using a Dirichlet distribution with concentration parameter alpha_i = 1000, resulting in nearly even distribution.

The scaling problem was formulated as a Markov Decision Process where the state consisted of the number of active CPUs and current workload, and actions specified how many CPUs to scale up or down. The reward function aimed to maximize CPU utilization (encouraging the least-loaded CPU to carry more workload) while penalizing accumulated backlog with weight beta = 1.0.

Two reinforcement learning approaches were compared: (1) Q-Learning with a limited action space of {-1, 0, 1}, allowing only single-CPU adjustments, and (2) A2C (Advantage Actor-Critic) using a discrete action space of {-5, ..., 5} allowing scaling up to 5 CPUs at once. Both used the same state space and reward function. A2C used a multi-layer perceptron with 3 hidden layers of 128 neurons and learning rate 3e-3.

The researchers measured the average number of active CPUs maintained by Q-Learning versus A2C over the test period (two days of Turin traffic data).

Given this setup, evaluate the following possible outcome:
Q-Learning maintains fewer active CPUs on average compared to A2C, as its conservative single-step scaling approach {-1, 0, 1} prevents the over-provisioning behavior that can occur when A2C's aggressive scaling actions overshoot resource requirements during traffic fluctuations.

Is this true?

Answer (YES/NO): NO